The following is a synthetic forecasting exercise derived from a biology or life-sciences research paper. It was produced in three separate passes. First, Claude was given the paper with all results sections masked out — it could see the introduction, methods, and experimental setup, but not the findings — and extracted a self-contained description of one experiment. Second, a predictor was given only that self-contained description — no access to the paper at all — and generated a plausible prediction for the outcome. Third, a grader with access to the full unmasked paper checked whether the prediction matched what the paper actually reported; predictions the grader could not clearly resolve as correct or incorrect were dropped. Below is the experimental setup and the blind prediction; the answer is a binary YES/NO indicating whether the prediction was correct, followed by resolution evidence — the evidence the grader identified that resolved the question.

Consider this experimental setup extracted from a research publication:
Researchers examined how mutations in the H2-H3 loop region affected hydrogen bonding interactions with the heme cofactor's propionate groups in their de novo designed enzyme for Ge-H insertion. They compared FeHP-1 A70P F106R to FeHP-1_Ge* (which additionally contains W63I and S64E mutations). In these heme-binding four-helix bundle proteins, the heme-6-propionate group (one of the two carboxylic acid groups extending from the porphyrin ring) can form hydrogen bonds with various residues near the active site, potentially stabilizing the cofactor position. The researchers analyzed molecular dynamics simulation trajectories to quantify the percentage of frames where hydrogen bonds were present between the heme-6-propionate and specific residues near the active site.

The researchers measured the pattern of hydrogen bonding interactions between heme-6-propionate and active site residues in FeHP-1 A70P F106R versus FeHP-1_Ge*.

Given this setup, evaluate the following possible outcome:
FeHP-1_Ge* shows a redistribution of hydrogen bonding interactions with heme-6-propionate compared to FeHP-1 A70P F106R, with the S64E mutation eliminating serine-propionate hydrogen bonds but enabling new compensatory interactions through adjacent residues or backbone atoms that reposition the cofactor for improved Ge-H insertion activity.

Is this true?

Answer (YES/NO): NO